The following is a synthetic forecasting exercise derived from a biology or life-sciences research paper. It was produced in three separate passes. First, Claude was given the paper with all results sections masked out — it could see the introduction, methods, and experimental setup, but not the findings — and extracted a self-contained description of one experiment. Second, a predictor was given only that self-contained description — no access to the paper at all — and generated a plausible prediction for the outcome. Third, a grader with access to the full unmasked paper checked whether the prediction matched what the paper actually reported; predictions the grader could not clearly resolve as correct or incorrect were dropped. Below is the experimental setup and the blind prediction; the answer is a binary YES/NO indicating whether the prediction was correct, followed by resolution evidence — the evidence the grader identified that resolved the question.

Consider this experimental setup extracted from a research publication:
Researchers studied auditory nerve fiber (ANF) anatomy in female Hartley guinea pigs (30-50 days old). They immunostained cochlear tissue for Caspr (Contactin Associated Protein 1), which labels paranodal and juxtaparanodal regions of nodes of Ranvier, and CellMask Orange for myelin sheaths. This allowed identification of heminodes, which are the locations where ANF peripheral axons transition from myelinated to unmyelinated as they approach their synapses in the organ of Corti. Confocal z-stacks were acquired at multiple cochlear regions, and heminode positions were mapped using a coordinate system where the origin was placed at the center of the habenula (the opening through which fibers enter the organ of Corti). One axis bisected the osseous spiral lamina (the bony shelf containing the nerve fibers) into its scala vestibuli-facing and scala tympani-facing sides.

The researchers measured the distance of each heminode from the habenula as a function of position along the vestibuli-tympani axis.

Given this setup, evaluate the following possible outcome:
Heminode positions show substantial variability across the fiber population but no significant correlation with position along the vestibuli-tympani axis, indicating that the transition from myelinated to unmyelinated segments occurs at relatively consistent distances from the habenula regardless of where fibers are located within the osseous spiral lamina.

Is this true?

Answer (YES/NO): NO